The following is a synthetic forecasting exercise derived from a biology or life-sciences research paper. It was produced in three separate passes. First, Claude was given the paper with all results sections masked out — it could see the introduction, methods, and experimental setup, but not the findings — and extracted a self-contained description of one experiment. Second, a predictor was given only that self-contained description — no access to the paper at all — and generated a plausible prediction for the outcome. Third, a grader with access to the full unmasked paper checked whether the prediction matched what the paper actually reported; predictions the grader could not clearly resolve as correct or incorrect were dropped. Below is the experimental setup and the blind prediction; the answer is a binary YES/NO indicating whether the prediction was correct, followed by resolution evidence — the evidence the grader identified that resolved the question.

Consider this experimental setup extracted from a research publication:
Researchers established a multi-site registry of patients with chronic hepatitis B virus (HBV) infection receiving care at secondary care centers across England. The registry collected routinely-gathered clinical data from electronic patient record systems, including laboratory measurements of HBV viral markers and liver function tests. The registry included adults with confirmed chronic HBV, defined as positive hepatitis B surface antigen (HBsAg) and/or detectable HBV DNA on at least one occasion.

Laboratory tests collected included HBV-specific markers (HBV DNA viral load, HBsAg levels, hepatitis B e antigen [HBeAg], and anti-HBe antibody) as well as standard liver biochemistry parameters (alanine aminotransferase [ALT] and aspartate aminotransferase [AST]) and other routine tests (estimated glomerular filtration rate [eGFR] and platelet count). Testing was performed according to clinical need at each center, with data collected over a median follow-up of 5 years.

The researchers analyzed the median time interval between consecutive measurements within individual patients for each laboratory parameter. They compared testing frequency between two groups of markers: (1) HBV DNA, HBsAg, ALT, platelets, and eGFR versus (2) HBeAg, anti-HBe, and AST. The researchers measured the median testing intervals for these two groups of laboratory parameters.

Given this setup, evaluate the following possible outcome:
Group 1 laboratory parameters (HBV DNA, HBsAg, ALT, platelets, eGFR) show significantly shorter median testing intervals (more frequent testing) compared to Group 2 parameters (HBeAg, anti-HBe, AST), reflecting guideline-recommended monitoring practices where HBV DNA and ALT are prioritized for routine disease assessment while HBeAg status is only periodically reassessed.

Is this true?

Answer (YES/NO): YES